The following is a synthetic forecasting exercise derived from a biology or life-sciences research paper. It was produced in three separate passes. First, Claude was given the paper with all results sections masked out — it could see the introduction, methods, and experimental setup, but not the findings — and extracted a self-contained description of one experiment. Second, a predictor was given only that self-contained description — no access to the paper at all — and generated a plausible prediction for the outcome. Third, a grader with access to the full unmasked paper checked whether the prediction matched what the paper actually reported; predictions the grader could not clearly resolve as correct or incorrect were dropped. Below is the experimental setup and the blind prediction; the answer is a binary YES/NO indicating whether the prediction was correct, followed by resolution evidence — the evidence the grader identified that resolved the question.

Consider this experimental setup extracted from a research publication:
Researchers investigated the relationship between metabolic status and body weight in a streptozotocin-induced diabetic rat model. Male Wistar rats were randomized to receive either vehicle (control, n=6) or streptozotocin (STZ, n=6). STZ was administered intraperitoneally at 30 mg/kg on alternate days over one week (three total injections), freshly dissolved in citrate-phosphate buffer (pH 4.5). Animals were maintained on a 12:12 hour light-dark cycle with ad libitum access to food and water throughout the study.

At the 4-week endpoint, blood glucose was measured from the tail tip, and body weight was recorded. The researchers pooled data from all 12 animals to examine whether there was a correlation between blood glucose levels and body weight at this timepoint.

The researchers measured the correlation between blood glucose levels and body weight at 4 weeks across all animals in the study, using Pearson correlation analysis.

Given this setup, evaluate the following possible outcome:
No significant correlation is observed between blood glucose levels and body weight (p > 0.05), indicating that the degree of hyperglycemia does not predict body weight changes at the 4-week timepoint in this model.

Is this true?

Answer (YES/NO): NO